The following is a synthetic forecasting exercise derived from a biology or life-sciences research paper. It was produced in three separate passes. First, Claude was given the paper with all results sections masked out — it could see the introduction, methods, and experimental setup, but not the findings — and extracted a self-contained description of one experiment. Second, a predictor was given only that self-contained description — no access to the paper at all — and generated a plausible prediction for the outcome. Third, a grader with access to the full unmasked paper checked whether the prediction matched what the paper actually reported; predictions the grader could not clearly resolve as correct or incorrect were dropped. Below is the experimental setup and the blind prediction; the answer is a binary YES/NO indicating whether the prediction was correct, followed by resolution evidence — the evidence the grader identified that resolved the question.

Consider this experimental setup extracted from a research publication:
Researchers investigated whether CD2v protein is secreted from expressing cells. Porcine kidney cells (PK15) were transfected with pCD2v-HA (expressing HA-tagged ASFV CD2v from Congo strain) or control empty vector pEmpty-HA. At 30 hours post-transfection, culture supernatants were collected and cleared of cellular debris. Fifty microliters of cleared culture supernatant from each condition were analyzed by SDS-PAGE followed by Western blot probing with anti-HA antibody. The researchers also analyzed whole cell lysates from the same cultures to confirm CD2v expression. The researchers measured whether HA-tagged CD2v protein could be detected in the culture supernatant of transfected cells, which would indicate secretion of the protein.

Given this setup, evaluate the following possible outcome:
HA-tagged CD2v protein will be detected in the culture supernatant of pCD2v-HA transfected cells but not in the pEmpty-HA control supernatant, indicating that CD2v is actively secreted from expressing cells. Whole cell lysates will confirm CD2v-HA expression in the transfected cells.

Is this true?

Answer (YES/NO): YES